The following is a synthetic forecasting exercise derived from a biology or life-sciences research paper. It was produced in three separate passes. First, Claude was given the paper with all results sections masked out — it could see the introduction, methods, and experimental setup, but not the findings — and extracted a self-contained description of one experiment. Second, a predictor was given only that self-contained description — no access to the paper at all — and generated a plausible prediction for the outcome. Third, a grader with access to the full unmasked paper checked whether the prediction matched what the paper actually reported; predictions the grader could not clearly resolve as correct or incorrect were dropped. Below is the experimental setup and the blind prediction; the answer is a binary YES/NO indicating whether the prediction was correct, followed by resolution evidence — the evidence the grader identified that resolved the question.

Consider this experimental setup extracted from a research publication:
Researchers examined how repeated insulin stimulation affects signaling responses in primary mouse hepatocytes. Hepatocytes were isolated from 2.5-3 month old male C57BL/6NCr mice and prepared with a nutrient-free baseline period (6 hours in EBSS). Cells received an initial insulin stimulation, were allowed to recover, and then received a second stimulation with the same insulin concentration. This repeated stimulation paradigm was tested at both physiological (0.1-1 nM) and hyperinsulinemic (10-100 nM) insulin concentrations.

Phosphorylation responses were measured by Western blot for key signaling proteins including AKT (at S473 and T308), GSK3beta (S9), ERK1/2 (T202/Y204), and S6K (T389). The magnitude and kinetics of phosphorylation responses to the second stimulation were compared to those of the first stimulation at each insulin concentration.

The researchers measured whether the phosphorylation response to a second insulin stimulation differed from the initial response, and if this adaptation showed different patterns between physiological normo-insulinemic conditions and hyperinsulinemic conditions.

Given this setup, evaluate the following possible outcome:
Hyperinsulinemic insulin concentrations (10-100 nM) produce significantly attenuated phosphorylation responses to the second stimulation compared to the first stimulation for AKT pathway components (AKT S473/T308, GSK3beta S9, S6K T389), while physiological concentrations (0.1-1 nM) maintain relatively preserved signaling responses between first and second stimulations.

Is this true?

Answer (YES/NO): NO